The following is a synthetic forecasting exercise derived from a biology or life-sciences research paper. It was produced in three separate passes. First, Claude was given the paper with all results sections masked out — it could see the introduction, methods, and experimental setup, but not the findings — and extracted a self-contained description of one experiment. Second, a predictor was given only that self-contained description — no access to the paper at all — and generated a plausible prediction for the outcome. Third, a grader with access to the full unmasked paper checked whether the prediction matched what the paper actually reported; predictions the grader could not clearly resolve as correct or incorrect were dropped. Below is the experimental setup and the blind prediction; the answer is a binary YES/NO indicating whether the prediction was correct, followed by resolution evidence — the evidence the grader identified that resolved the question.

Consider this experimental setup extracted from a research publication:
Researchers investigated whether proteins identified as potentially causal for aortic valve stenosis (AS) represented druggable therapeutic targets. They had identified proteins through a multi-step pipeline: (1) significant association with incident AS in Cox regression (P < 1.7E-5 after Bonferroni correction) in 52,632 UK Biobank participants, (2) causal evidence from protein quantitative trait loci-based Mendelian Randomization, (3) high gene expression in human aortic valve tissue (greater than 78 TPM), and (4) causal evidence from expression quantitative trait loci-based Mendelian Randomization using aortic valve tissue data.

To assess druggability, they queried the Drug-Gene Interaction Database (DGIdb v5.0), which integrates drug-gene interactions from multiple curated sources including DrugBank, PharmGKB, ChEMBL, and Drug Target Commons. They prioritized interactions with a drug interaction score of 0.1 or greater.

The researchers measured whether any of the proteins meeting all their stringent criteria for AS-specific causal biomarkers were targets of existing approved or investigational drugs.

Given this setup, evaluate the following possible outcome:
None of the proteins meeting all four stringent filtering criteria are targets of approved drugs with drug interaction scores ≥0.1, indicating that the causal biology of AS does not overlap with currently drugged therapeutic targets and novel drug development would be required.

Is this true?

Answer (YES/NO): NO